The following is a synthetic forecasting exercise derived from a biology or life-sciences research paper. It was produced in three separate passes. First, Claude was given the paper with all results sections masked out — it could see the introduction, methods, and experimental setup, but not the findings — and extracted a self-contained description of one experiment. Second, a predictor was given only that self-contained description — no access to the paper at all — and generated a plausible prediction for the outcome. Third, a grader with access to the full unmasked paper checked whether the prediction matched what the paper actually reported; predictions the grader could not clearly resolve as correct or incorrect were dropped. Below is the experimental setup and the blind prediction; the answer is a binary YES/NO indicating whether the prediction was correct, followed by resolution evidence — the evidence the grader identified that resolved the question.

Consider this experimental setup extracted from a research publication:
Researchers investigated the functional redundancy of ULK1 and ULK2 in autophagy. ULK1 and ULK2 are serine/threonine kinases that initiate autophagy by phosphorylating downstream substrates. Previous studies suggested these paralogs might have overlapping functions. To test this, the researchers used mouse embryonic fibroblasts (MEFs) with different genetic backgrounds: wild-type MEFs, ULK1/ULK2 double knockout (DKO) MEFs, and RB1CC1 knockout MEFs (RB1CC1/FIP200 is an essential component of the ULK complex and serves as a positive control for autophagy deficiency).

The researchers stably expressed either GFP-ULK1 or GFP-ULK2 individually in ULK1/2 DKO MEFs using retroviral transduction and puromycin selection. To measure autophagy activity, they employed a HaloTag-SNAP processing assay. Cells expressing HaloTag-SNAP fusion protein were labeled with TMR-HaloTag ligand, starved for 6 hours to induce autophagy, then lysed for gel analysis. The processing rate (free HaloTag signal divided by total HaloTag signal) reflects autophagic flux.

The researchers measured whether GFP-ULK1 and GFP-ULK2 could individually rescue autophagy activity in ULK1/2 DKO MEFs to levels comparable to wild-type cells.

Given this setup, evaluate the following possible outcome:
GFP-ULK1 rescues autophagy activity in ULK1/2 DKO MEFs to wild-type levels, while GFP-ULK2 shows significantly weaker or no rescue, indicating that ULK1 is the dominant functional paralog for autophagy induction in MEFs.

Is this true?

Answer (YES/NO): NO